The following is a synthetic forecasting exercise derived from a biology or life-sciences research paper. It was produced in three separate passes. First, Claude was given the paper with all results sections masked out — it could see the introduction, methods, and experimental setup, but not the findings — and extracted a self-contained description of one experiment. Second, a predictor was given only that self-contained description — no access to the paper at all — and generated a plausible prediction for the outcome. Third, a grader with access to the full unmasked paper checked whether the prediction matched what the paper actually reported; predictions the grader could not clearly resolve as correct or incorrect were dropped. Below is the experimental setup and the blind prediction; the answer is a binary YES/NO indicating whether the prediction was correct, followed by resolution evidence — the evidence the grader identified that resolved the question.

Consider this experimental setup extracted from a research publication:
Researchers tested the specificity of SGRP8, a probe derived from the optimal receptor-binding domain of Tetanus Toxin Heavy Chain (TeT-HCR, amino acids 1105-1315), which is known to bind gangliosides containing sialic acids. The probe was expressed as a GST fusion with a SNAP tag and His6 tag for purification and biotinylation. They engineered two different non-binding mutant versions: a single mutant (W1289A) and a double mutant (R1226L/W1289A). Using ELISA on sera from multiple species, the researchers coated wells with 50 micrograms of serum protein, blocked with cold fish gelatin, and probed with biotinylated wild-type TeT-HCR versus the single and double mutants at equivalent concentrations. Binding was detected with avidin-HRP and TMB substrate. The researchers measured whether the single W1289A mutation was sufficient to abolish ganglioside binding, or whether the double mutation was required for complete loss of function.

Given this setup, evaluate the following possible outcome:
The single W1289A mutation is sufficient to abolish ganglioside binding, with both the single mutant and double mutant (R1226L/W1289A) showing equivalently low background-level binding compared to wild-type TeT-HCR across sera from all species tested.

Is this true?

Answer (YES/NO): NO